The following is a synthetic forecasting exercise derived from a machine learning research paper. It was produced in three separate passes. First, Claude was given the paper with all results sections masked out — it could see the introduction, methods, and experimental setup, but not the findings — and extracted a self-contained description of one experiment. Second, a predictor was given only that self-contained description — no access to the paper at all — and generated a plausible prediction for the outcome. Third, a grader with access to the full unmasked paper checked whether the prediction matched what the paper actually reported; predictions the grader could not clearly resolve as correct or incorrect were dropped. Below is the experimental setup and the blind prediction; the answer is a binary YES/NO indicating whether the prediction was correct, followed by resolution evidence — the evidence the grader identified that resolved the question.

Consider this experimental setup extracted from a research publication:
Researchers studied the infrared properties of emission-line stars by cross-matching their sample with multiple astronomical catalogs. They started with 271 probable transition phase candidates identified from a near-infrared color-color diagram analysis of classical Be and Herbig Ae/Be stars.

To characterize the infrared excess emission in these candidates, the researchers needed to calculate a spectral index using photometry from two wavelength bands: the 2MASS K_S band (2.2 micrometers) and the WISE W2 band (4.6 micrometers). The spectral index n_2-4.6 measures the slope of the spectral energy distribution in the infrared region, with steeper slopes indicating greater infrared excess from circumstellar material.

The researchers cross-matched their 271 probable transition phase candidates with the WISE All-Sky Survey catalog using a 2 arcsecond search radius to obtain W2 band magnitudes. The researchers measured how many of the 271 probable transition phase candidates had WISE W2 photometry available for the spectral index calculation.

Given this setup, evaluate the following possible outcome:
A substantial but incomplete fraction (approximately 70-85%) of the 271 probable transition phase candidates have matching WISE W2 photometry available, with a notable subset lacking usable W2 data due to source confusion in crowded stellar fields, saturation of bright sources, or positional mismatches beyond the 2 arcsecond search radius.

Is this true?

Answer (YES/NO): NO